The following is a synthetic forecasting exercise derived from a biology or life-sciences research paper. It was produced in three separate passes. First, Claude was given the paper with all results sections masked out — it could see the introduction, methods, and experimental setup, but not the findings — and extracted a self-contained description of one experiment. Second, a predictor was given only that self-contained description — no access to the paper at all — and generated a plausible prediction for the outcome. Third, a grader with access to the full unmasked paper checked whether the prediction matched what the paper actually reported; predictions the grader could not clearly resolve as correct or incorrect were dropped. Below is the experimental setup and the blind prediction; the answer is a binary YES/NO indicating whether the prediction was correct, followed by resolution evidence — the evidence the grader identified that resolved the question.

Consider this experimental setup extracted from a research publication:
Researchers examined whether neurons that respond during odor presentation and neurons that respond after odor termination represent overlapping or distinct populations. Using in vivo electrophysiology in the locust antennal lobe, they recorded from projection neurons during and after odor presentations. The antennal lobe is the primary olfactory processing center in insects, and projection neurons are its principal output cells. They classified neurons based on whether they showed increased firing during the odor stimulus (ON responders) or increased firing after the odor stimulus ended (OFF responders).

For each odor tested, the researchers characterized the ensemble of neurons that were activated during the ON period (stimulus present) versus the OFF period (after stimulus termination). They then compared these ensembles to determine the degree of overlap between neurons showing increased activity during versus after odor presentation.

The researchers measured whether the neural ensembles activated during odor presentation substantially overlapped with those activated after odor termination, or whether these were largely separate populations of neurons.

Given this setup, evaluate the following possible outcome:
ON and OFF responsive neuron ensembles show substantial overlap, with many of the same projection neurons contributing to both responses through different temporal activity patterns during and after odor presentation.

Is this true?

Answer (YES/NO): NO